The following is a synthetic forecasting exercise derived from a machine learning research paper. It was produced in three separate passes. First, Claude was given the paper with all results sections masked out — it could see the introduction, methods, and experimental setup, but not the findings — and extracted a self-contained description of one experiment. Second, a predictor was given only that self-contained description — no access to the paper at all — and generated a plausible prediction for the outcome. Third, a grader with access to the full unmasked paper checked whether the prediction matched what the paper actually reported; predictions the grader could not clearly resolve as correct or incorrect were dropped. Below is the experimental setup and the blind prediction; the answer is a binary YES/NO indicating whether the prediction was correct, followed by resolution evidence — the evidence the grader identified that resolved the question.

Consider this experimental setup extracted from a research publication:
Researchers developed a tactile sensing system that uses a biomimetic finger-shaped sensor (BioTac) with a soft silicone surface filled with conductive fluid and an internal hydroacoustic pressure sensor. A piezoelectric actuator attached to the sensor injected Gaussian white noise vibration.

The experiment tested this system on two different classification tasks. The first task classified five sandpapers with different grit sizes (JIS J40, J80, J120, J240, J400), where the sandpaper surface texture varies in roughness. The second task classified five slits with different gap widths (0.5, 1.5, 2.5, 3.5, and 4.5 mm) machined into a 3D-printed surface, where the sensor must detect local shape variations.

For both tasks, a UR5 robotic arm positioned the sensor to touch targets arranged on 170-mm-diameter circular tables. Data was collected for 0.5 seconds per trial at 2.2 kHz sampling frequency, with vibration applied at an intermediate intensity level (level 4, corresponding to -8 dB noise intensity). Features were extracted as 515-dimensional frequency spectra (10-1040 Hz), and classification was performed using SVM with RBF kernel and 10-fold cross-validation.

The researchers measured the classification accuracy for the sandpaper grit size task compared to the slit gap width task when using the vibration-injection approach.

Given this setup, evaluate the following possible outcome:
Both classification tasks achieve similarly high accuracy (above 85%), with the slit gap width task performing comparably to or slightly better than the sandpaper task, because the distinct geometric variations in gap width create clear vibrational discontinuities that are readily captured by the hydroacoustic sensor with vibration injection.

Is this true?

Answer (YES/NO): NO